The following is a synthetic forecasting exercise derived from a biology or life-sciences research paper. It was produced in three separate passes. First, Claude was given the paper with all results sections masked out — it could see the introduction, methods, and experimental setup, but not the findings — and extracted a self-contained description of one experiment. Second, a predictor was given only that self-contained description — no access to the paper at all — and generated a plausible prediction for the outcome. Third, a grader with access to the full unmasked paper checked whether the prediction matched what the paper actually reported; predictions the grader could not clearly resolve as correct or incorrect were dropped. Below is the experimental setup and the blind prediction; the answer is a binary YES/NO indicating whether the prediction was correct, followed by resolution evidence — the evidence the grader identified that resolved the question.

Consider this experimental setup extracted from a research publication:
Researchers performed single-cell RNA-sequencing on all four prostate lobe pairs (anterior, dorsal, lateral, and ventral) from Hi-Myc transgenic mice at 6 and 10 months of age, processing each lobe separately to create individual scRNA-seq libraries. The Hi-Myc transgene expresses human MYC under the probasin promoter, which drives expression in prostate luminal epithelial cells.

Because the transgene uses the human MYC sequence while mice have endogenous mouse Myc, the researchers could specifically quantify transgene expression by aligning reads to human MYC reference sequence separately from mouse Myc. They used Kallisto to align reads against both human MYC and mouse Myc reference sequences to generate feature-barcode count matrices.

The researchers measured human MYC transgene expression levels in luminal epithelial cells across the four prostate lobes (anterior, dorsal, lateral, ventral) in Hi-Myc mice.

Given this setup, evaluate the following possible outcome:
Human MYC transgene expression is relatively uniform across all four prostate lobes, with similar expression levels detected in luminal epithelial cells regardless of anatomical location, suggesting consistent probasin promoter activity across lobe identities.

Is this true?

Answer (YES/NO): NO